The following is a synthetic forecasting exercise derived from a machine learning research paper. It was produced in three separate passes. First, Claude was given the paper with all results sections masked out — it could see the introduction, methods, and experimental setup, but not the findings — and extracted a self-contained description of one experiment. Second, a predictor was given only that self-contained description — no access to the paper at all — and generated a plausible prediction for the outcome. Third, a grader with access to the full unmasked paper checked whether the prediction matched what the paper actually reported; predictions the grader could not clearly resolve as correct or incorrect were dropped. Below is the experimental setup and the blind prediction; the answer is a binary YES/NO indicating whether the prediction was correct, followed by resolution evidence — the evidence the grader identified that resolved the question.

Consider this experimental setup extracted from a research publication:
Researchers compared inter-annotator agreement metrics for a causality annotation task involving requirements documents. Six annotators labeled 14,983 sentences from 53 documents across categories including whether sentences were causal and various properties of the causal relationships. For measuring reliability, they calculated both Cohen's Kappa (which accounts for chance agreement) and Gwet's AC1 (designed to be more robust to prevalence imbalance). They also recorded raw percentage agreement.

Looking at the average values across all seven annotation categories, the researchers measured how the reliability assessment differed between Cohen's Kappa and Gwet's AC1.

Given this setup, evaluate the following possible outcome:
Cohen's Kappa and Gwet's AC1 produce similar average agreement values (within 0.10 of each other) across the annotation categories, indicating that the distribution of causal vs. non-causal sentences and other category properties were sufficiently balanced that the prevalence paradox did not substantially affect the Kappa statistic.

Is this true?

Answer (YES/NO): NO